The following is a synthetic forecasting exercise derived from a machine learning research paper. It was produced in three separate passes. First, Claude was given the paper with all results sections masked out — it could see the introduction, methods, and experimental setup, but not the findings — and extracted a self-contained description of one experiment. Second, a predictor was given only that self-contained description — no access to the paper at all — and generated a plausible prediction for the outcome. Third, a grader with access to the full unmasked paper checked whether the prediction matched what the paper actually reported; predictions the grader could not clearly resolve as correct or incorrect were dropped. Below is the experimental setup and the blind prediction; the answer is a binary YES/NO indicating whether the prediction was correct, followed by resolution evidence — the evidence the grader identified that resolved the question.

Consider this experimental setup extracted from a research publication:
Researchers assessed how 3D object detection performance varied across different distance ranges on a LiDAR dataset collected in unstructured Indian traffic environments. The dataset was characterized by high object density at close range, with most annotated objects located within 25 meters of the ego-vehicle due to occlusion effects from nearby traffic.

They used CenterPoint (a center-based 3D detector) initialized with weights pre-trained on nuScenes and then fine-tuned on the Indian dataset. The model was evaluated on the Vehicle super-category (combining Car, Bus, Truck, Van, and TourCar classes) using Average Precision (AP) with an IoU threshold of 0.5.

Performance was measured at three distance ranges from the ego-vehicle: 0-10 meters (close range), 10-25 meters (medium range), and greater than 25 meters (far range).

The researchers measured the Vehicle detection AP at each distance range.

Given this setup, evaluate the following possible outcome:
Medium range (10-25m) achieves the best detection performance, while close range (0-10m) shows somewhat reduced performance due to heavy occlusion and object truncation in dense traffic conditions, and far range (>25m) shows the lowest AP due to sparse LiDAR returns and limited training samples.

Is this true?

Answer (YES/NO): NO